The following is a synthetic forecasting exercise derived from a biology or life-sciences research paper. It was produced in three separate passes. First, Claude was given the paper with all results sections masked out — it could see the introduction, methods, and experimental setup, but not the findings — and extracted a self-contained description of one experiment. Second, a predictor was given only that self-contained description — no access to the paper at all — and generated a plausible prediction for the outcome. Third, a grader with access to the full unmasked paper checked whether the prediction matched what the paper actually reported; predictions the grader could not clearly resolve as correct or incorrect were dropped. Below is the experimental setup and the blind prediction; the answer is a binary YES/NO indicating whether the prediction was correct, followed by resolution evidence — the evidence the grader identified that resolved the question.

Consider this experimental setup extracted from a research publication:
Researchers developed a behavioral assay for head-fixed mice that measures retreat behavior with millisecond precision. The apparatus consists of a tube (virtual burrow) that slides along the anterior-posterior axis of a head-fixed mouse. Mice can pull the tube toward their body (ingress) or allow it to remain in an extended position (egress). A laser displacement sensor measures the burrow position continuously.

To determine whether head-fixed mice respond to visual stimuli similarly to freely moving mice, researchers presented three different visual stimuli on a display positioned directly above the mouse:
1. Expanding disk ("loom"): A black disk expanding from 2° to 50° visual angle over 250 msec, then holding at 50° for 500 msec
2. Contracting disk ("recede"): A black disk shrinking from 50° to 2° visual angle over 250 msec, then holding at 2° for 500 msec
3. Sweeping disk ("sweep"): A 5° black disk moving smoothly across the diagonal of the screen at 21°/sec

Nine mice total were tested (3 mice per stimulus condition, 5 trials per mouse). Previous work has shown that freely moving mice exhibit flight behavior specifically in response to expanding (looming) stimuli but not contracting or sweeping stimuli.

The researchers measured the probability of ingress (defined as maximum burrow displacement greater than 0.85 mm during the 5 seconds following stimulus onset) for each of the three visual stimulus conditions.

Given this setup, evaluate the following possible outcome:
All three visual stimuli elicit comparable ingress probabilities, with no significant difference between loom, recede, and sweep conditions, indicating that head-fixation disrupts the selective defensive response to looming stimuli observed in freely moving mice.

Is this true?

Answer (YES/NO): NO